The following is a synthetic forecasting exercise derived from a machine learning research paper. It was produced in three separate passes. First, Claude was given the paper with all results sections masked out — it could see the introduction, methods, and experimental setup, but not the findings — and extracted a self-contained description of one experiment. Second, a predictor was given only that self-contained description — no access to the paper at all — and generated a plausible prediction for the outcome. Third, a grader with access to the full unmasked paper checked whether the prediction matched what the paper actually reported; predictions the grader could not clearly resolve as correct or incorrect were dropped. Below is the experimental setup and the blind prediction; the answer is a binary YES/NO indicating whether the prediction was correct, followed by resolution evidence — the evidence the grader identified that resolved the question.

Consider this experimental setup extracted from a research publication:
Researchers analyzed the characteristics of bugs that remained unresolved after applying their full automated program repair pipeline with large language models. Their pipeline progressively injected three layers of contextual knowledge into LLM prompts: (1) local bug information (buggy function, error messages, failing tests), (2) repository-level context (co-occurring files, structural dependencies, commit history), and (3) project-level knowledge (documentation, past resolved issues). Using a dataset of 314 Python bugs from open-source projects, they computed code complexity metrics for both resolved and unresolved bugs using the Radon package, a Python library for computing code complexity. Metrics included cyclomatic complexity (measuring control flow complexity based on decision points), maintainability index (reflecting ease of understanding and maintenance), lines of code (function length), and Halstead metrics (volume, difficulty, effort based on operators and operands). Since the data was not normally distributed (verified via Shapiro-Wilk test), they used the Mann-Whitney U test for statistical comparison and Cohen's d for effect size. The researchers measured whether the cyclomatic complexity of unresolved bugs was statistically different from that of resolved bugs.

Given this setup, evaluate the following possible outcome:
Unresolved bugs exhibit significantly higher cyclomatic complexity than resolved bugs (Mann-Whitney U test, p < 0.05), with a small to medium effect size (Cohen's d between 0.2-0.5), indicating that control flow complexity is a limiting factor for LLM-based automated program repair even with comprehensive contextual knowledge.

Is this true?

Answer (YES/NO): NO